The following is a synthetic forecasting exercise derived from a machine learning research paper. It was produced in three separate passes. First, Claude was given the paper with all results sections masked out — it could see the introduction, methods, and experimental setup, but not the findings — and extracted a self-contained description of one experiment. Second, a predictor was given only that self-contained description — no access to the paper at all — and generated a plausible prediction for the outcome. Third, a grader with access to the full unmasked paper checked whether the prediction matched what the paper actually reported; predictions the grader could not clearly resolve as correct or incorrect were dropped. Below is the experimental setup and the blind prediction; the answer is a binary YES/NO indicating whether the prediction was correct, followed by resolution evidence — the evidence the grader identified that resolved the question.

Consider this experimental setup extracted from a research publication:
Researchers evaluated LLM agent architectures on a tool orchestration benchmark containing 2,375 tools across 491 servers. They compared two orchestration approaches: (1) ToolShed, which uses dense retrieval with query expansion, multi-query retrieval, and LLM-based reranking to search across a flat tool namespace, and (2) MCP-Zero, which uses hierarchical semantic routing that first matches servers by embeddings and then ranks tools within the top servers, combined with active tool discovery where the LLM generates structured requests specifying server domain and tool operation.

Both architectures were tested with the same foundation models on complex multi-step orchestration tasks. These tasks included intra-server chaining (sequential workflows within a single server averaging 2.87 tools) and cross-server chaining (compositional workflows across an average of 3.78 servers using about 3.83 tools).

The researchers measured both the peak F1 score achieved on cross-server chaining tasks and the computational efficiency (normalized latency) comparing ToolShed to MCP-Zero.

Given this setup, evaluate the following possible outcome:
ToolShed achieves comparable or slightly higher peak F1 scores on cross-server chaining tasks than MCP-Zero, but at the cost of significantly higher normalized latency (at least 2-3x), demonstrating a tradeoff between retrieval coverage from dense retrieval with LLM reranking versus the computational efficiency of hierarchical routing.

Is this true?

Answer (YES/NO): NO